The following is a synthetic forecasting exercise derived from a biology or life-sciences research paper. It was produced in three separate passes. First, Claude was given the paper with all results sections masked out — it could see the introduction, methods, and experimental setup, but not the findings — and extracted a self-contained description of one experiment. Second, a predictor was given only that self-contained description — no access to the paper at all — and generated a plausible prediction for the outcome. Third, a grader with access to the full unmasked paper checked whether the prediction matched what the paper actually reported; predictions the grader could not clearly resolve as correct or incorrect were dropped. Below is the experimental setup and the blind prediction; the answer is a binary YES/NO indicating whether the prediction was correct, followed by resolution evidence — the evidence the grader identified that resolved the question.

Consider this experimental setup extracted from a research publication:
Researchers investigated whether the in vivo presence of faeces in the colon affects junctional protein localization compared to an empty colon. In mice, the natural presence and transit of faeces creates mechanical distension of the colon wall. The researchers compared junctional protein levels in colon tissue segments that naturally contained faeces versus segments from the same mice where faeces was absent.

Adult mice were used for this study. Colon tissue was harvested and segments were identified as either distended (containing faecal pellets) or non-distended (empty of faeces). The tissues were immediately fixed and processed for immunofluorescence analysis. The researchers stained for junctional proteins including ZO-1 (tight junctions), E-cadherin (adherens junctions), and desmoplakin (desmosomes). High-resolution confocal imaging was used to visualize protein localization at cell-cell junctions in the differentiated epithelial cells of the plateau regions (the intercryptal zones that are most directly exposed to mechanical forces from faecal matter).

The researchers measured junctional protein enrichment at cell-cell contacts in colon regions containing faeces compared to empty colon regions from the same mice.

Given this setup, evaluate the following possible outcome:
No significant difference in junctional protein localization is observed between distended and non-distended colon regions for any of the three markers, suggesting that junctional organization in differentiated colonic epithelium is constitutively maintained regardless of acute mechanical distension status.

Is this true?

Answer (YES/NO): NO